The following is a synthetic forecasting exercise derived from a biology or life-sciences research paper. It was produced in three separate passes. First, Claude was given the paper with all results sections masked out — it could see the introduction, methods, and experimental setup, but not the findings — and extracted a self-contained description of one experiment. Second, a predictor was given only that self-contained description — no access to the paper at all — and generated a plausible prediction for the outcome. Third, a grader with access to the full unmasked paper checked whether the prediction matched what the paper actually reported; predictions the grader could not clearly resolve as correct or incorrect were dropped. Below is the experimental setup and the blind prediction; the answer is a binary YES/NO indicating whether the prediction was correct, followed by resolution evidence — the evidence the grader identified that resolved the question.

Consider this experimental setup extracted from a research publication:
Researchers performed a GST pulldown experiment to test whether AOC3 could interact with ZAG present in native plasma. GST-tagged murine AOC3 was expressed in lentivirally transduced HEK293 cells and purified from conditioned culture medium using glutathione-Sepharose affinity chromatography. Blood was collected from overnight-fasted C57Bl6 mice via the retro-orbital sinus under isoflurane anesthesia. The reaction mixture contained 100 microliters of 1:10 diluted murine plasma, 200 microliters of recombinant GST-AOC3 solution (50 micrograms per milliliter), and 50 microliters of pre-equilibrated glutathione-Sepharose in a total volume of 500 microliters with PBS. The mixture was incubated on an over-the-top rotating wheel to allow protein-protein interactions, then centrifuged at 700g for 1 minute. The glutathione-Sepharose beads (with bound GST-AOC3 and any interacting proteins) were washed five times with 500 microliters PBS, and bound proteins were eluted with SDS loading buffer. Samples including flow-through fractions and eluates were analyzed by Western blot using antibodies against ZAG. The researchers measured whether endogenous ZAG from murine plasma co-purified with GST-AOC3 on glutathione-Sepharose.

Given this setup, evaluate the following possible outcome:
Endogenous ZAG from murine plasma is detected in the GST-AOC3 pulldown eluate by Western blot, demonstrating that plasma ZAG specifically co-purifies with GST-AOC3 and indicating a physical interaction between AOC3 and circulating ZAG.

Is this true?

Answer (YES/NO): YES